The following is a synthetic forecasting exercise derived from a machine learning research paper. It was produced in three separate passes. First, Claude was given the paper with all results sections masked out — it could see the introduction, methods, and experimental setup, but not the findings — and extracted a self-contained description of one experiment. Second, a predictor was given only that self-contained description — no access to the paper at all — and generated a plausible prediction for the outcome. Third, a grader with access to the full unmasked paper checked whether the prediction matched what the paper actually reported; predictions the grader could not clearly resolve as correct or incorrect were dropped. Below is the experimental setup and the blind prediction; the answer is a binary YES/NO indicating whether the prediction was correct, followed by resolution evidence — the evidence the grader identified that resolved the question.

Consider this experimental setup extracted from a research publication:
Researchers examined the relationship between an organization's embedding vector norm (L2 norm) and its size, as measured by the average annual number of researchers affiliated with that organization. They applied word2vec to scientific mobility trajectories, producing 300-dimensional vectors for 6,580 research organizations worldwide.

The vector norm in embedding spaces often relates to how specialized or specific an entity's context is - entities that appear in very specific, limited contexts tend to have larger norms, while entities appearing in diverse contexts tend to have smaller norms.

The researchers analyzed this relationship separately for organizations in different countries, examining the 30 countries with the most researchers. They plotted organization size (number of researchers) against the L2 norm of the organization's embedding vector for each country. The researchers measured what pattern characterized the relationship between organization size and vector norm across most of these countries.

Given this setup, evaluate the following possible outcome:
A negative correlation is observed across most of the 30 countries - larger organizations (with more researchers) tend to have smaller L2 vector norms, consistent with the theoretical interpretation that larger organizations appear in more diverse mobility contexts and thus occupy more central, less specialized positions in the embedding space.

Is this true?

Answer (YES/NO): NO